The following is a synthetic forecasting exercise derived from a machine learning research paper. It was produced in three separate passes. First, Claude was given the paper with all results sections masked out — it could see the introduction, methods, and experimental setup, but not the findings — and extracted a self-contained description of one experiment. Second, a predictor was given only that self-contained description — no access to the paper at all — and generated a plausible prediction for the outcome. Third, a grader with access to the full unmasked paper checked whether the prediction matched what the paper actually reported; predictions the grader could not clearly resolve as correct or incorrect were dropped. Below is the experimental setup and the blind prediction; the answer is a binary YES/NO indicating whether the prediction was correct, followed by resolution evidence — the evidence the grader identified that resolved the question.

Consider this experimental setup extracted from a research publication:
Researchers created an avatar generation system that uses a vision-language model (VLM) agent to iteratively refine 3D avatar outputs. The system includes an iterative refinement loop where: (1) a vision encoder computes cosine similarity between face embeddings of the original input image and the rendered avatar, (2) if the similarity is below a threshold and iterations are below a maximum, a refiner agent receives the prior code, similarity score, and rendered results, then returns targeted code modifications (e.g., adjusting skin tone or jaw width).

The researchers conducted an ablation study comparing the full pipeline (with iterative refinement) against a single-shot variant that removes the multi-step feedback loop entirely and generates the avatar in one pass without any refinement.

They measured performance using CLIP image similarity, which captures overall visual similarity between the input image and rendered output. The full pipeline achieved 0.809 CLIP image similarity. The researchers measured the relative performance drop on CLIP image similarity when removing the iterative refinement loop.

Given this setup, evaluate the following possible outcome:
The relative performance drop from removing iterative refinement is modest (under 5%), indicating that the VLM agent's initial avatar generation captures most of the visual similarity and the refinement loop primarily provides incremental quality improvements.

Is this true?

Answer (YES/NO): YES